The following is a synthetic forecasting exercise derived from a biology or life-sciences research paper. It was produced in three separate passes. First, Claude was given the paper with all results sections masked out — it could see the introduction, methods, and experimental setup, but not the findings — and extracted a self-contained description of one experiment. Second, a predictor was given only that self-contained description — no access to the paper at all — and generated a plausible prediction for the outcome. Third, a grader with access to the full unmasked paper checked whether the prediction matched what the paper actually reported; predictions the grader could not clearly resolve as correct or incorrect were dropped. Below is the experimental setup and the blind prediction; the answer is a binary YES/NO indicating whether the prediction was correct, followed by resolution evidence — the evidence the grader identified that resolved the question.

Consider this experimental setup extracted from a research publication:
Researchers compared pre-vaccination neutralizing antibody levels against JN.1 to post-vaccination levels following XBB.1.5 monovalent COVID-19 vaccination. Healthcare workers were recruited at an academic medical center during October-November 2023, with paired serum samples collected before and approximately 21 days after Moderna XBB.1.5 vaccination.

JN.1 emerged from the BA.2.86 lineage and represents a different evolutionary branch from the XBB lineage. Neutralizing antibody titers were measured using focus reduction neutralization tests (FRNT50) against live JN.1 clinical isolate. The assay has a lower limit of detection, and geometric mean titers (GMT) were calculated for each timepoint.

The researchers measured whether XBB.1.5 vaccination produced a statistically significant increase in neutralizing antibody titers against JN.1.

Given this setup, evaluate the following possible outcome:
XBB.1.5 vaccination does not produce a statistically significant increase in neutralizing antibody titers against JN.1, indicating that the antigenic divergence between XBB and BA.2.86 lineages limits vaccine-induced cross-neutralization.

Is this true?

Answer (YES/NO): NO